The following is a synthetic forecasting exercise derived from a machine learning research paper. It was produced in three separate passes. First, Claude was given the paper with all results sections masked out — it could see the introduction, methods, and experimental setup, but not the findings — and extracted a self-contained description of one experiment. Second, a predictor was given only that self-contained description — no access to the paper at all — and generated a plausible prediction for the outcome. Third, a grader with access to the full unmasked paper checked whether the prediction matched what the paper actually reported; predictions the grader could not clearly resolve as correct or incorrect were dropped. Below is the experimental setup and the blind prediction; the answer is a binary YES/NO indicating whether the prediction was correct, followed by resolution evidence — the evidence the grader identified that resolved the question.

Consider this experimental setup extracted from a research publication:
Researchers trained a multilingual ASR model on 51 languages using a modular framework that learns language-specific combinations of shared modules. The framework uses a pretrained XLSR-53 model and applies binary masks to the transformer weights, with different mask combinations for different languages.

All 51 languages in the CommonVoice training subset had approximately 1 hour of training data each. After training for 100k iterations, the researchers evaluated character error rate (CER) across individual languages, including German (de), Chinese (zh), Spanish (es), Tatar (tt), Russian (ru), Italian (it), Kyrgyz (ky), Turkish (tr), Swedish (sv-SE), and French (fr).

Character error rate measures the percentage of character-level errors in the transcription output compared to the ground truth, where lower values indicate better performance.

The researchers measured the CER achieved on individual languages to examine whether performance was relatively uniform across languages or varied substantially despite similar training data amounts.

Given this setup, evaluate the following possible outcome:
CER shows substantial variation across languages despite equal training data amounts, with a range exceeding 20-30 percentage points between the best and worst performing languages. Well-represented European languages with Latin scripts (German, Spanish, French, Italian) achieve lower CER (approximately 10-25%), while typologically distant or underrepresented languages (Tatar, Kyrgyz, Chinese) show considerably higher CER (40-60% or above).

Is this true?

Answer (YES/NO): NO